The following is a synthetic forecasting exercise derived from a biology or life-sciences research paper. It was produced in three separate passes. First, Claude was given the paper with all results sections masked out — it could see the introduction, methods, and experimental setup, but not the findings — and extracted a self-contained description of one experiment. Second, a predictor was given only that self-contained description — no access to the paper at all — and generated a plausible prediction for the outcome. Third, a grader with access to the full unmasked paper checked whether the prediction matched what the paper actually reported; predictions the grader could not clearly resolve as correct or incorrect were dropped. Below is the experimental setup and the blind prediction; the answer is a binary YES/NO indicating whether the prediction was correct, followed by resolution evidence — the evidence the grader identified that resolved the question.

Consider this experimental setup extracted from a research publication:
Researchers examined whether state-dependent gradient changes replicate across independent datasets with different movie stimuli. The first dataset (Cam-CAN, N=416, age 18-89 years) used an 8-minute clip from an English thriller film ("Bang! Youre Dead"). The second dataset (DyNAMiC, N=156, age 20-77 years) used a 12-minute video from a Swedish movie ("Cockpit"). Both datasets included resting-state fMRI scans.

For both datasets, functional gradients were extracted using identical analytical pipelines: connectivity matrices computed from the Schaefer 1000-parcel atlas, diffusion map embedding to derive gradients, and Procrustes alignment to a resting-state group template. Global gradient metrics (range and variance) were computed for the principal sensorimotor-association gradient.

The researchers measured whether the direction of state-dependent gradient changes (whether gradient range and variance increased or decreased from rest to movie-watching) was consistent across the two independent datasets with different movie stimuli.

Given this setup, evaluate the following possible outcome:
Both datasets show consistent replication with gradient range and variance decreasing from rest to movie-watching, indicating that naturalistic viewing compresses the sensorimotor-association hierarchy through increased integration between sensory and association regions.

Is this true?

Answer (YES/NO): YES